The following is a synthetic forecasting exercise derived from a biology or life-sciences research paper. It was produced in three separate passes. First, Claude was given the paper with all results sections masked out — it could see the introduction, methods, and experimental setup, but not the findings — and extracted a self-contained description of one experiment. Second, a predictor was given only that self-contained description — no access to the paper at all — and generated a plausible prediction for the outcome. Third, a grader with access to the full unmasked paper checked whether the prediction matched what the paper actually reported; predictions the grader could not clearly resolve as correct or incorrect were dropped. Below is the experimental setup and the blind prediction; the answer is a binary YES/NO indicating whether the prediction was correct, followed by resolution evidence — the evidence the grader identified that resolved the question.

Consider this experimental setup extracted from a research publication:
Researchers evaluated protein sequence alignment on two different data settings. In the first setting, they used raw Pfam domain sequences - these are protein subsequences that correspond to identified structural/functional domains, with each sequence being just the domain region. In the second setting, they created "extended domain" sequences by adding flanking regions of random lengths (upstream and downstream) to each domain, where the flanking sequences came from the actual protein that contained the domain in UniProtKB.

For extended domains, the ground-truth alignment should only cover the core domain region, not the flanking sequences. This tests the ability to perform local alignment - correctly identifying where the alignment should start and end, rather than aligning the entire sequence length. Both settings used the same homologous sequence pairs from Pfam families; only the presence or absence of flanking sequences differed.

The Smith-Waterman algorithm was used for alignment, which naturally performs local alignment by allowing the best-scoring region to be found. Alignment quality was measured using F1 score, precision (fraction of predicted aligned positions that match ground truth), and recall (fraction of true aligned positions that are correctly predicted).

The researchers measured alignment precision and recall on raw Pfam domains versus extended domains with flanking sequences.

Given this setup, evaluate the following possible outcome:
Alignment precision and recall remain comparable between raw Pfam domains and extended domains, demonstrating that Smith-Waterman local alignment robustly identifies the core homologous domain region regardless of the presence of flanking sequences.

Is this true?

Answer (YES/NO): NO